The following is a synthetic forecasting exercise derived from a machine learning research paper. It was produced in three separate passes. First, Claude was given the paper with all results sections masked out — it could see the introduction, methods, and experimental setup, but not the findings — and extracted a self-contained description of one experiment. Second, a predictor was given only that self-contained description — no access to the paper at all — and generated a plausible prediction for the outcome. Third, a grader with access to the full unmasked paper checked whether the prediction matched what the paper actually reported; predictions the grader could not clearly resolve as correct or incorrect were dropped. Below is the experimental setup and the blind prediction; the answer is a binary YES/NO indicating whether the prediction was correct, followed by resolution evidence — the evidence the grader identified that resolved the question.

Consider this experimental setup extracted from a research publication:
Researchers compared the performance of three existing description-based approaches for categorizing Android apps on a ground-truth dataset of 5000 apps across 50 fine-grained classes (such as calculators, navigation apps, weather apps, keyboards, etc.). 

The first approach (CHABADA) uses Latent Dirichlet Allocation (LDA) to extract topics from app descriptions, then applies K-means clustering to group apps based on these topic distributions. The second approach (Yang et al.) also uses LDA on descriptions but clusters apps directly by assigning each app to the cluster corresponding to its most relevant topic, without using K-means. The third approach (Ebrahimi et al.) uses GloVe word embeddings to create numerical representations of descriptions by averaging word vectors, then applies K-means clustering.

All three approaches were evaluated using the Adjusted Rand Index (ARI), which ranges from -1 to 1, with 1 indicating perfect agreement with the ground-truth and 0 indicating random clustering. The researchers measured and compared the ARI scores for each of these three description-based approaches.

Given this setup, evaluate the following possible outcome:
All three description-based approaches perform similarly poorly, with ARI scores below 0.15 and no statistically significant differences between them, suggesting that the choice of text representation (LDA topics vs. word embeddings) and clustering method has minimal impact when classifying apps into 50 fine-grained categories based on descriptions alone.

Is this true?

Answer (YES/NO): NO